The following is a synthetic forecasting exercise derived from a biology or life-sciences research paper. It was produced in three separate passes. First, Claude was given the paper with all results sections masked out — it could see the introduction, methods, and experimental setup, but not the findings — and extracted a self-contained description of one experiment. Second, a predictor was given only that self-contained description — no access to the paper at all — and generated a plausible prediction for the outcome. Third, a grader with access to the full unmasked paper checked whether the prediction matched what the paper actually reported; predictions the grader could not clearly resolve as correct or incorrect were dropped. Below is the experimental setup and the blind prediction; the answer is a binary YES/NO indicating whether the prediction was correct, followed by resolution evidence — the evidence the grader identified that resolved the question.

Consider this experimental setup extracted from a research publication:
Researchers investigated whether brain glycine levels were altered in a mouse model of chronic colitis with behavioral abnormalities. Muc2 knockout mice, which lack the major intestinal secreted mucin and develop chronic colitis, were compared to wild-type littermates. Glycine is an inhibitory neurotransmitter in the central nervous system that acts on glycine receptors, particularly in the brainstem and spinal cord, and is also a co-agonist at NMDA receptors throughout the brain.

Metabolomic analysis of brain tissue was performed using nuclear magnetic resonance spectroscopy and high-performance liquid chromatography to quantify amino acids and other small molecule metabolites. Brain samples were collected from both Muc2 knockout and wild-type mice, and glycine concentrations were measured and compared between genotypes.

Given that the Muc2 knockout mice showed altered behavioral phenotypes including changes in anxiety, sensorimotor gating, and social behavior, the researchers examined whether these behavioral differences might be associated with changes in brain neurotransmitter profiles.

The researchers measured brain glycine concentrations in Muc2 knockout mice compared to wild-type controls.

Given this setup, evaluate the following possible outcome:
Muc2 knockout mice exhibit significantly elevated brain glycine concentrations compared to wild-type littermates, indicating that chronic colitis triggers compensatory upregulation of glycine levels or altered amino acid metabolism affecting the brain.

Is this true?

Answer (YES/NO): YES